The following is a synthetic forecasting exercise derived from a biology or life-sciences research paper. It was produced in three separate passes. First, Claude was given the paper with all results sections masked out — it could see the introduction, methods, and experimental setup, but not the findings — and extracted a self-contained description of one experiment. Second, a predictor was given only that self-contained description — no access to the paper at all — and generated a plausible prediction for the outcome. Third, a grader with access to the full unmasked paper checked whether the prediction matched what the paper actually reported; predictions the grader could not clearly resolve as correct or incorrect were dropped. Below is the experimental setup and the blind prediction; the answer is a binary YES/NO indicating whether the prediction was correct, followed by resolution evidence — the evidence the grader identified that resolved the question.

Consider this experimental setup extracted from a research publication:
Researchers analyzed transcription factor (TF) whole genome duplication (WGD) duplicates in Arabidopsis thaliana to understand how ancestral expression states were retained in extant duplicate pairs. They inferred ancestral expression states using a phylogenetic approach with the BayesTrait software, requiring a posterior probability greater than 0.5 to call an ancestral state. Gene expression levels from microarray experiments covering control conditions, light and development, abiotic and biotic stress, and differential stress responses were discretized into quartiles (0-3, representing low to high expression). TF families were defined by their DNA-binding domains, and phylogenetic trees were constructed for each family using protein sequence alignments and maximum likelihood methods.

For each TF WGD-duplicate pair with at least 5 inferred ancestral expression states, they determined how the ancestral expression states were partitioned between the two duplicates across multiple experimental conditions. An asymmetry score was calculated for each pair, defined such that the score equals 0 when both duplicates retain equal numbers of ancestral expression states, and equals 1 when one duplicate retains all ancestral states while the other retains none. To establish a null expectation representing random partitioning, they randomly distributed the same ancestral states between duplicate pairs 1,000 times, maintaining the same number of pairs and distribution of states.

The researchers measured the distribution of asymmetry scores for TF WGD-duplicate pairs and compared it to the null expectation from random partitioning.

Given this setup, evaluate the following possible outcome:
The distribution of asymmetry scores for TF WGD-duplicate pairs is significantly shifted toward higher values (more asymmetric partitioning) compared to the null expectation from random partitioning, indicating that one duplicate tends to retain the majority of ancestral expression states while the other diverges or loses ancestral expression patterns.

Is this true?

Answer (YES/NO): YES